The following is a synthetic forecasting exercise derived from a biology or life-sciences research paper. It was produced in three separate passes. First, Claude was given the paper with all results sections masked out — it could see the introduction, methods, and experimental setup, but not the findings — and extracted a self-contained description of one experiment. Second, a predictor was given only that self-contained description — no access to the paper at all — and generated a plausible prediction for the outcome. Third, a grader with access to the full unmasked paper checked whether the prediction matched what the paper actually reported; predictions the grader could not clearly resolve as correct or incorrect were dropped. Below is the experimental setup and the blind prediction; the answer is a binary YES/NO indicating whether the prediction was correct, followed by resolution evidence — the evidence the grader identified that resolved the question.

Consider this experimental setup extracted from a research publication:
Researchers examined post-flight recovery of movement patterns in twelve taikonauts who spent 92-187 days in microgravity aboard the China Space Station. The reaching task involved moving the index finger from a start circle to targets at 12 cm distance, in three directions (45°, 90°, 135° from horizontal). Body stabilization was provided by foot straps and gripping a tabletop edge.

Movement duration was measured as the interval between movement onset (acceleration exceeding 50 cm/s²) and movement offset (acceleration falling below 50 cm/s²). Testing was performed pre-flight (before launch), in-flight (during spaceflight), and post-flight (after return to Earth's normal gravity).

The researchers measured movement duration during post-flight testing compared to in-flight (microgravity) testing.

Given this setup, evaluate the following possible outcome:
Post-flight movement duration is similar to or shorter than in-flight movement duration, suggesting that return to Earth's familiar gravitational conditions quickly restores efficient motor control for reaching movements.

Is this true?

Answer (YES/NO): YES